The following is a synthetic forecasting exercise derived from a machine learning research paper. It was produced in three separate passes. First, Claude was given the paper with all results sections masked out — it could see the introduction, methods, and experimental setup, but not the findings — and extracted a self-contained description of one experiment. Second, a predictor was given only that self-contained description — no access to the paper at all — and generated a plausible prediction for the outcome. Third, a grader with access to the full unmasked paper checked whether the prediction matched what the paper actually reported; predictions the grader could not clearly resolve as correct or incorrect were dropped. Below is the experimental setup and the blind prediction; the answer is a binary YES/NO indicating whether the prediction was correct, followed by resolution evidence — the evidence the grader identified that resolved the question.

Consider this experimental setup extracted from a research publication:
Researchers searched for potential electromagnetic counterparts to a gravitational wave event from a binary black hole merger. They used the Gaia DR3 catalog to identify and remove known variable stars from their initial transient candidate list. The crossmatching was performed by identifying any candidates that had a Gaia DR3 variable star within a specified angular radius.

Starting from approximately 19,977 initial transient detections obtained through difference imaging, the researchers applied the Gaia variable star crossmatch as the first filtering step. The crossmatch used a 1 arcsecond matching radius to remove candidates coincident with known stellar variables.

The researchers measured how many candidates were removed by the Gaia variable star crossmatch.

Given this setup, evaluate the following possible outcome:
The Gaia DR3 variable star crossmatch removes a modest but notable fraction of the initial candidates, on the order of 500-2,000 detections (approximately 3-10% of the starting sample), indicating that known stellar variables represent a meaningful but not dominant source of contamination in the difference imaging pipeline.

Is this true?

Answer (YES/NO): NO